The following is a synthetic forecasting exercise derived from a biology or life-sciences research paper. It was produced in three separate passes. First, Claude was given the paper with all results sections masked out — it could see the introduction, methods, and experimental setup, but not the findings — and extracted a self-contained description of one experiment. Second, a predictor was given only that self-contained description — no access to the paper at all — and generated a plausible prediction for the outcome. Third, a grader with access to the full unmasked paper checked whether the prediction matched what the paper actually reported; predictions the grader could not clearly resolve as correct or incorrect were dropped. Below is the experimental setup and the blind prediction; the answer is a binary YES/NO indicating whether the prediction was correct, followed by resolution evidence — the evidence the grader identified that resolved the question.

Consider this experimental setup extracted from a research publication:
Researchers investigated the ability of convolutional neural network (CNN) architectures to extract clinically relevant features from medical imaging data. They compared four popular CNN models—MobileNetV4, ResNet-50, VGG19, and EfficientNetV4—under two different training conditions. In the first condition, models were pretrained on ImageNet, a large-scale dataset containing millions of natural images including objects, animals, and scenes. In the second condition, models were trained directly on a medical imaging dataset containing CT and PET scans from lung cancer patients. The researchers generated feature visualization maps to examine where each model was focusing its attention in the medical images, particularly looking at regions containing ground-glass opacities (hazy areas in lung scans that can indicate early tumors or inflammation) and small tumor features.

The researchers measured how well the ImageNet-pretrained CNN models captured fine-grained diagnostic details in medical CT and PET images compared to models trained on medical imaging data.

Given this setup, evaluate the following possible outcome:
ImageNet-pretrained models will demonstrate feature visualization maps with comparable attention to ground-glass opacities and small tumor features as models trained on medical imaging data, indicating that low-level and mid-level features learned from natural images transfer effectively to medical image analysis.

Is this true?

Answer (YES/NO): NO